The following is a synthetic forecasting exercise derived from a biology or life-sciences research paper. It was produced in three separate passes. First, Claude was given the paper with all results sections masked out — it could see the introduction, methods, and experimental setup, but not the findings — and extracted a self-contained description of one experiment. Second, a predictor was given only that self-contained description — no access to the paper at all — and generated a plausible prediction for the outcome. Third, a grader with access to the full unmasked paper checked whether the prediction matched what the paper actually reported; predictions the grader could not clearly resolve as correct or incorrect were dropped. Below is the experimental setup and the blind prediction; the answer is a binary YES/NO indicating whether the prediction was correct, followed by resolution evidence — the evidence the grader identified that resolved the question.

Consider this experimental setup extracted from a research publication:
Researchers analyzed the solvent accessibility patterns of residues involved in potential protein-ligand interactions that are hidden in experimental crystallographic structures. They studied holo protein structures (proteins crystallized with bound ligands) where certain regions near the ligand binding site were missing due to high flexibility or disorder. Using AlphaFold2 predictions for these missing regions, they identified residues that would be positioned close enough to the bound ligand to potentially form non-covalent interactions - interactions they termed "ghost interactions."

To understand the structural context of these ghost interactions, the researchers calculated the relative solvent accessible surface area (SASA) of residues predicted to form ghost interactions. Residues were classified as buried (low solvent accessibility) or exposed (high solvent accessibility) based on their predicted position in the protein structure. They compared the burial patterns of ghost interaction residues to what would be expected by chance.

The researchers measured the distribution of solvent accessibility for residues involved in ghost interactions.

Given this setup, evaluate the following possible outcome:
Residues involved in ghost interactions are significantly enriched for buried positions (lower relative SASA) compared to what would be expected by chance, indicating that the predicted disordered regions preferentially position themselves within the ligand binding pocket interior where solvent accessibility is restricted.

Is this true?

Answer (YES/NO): YES